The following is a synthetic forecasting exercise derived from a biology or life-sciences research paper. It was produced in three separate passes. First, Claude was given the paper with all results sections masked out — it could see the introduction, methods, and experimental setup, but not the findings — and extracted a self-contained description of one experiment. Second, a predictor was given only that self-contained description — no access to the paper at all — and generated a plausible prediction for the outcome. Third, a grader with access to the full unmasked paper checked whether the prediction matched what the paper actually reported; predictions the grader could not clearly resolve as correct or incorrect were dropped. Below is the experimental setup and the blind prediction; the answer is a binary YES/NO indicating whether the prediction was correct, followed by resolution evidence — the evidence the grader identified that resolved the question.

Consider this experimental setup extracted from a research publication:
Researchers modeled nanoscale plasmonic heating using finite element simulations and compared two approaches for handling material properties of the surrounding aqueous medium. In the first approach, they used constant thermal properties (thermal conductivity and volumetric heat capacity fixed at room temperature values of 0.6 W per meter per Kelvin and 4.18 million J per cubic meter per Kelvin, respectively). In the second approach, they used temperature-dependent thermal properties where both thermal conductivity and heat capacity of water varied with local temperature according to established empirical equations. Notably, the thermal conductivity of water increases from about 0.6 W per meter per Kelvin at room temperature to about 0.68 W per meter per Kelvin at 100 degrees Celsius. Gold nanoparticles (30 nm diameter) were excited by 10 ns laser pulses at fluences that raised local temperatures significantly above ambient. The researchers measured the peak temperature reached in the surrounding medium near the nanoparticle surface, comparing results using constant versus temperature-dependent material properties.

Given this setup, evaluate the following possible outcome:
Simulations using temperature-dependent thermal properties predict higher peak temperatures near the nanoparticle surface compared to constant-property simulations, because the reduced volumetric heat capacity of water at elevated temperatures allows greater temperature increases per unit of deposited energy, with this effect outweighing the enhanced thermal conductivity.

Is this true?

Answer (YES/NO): NO